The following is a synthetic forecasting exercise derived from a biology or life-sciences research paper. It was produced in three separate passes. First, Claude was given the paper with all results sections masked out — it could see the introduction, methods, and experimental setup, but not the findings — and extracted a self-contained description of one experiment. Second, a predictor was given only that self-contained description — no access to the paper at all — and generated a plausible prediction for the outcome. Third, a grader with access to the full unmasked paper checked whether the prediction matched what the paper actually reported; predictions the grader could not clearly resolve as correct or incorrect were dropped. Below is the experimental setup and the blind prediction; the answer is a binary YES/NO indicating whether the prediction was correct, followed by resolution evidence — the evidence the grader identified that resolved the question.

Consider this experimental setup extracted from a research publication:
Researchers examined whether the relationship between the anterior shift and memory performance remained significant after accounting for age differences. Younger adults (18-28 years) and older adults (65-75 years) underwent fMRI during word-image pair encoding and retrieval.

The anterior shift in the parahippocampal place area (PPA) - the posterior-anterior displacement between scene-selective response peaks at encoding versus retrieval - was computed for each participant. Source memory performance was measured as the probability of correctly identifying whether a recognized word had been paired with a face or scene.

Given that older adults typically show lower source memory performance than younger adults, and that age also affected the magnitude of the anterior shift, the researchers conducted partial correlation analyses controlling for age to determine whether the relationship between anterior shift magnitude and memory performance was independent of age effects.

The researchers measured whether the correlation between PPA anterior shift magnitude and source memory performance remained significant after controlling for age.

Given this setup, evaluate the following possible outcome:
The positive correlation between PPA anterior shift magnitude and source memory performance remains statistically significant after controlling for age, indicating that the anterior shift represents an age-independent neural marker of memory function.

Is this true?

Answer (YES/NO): NO